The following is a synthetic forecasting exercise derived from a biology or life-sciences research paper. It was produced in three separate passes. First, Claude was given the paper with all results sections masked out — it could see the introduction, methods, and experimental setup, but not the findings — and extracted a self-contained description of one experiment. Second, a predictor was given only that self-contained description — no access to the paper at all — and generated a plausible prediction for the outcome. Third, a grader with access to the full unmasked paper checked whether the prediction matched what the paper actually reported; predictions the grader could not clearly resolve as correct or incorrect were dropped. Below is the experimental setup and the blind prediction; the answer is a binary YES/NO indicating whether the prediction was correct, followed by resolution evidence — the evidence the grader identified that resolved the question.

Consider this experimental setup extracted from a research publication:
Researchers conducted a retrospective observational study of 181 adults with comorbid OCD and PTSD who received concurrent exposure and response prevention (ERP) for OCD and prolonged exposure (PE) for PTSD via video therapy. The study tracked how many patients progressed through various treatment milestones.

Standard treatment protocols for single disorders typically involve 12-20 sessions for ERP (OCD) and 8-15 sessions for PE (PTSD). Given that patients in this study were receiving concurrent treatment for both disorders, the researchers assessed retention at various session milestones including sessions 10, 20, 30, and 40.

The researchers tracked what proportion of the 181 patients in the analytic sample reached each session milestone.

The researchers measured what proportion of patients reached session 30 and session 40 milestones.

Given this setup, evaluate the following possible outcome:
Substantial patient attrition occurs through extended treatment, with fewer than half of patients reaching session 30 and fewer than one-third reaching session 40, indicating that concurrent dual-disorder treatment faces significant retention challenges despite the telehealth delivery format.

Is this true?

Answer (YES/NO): NO